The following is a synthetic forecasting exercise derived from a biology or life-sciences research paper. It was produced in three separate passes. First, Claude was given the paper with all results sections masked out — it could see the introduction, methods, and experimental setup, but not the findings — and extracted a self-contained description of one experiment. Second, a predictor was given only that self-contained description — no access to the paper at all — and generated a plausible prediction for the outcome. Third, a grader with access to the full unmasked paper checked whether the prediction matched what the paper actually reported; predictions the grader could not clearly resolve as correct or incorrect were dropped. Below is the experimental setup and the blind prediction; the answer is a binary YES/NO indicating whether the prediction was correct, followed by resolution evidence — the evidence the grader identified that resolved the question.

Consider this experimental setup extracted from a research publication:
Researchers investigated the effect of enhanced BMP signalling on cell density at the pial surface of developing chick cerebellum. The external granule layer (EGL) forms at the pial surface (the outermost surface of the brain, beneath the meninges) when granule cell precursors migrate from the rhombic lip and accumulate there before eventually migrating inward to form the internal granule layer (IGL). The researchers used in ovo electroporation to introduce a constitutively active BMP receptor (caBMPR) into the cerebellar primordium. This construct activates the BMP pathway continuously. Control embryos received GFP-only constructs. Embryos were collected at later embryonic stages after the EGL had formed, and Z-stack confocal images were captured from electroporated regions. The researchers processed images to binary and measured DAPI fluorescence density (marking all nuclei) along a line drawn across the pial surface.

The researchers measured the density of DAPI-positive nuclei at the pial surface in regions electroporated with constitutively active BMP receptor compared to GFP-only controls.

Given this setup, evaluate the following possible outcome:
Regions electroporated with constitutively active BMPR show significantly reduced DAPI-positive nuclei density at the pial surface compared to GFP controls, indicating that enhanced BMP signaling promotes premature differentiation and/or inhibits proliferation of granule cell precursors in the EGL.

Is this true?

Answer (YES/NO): YES